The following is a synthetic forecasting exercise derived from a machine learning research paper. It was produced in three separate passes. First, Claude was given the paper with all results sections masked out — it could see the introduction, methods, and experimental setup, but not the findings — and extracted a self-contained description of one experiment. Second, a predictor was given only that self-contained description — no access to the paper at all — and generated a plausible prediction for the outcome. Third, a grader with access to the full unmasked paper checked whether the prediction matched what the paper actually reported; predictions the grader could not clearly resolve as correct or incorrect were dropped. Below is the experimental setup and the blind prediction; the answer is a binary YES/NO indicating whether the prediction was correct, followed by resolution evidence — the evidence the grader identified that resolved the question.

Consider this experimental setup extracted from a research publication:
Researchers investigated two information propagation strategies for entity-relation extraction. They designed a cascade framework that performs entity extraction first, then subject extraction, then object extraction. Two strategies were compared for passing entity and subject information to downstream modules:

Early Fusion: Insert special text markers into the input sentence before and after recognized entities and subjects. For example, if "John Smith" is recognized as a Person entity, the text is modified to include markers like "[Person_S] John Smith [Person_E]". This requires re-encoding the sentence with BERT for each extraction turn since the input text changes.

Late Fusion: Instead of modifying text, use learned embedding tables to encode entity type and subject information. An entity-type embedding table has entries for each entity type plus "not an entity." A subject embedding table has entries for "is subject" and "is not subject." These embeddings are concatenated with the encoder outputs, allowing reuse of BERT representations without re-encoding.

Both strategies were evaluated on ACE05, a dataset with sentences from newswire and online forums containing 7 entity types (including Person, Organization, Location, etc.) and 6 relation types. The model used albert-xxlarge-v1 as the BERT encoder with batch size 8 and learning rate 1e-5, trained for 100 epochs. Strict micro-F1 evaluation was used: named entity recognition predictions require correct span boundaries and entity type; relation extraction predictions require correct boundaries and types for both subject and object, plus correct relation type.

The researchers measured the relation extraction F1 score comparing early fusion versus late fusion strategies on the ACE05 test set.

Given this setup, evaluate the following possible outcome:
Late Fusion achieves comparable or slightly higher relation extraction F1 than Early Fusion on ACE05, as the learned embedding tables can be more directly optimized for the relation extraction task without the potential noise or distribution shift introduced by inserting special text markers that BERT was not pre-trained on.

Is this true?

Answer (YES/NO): NO